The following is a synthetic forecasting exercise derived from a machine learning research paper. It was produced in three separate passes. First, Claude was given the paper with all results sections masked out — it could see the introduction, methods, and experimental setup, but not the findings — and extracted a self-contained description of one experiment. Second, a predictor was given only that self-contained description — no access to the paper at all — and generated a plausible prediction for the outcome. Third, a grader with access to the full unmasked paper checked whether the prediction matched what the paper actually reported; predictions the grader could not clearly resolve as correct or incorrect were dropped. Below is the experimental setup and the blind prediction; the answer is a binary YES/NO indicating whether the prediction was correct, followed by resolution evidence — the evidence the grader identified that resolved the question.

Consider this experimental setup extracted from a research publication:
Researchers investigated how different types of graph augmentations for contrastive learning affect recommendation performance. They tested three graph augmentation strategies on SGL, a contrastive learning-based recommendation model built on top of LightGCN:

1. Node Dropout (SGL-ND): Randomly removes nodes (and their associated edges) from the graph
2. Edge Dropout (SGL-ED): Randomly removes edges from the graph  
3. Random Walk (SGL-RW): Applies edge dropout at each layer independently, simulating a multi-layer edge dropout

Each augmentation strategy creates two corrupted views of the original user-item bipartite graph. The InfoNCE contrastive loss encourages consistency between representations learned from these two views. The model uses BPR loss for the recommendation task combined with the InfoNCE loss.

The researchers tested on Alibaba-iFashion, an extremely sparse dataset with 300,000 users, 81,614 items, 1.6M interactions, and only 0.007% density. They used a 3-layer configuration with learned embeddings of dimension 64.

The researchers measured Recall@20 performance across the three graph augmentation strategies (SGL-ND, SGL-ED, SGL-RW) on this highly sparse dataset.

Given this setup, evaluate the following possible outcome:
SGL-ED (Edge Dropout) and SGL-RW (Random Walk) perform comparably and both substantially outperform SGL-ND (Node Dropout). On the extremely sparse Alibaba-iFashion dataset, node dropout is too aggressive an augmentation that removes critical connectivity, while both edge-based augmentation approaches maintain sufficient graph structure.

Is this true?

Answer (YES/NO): YES